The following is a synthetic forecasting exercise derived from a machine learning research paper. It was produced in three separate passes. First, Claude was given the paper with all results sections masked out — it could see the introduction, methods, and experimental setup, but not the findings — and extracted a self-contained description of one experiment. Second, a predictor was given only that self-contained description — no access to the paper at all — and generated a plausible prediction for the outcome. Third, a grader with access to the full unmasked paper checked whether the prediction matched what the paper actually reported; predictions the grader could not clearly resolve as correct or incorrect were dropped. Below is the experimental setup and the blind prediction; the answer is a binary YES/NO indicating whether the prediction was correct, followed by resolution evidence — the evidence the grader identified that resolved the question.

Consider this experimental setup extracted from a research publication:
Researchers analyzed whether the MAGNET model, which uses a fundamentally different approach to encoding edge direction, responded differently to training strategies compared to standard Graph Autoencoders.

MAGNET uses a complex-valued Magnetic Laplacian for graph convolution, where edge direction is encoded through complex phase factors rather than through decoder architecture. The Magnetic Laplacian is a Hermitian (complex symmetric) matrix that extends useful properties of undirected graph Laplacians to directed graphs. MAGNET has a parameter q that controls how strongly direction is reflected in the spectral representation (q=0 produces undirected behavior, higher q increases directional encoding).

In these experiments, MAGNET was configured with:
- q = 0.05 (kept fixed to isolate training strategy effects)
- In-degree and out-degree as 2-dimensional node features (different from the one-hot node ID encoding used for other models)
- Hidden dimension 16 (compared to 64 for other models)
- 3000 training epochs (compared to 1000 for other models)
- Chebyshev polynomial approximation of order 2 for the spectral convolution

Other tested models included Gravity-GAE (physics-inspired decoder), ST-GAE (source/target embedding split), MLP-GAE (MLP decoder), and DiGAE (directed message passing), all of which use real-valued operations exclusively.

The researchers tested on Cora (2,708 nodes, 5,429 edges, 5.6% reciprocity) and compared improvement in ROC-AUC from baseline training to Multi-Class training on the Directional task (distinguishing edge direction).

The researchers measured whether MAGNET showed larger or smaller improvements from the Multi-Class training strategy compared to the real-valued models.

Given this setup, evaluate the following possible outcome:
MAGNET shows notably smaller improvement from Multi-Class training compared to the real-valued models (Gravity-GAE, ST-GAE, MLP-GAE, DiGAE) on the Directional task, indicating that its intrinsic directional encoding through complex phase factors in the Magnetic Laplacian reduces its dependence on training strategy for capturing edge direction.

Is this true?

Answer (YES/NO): YES